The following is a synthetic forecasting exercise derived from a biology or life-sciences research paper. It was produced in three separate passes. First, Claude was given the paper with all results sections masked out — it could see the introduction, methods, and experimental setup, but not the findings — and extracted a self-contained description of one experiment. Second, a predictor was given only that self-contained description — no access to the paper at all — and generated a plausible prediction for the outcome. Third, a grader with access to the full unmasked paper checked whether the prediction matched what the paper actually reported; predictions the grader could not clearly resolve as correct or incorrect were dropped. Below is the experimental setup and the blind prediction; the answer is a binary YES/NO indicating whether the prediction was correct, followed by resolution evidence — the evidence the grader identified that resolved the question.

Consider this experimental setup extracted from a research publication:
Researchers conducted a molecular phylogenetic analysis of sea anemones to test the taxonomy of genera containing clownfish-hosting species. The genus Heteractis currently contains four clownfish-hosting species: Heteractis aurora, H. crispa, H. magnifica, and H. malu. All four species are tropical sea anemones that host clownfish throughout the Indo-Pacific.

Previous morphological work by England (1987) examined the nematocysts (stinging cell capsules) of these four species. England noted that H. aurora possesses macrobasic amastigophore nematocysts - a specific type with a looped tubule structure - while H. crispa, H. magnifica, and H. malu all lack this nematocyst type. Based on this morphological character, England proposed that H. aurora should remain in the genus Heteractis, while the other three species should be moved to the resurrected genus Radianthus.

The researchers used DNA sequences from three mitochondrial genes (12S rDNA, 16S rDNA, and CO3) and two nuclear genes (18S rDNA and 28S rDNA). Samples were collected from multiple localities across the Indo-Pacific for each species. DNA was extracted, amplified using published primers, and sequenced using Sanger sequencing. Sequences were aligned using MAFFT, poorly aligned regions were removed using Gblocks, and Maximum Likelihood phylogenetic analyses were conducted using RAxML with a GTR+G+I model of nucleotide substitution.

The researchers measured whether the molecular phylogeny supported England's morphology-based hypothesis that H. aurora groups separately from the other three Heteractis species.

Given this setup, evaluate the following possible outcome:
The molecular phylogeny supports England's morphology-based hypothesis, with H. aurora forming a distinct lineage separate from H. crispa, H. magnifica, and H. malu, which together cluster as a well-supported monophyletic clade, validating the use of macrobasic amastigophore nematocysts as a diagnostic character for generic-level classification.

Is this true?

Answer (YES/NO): NO